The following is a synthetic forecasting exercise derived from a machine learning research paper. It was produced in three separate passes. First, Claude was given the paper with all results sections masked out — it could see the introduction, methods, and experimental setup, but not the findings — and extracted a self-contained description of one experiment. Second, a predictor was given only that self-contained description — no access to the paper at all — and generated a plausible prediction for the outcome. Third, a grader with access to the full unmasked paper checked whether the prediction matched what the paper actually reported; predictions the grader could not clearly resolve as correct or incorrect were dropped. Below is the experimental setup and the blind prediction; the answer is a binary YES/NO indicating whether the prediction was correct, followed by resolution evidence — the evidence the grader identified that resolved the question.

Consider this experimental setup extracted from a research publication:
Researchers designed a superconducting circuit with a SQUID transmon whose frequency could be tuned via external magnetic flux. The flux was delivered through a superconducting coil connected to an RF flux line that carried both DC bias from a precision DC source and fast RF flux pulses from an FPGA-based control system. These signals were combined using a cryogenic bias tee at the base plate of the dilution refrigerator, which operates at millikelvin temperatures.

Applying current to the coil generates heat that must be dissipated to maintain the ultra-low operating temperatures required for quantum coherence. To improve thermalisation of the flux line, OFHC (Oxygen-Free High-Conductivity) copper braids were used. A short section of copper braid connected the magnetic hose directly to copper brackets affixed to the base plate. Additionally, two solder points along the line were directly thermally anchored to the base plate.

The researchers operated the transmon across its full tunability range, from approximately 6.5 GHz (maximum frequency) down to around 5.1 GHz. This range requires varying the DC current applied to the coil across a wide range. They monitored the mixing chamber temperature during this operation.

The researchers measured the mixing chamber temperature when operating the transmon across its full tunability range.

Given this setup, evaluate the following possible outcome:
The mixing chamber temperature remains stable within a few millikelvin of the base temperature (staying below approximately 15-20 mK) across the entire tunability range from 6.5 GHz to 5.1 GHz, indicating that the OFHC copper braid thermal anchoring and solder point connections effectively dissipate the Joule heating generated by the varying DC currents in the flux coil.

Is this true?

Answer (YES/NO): YES